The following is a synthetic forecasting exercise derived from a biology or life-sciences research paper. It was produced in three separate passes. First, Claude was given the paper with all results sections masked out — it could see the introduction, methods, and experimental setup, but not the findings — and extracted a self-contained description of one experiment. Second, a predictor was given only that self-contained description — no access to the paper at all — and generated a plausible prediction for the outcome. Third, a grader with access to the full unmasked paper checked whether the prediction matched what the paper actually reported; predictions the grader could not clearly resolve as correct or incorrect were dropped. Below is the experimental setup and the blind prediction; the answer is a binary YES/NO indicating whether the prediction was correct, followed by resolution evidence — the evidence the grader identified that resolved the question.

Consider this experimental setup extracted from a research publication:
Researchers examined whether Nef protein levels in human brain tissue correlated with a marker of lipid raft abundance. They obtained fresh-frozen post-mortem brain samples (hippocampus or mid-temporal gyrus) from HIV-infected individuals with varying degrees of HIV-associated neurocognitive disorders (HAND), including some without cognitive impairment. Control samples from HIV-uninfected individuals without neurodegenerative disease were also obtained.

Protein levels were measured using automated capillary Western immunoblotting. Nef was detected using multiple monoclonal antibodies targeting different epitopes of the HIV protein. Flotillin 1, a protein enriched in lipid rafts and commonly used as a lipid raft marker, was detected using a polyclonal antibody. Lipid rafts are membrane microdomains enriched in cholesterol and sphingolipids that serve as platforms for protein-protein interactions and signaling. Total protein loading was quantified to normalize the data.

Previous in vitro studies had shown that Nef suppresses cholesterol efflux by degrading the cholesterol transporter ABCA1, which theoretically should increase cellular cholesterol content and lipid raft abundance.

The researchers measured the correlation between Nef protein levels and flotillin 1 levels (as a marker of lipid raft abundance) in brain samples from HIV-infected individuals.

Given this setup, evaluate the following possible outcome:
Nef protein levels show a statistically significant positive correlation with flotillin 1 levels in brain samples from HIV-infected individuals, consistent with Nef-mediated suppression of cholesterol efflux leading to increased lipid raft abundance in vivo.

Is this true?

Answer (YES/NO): NO